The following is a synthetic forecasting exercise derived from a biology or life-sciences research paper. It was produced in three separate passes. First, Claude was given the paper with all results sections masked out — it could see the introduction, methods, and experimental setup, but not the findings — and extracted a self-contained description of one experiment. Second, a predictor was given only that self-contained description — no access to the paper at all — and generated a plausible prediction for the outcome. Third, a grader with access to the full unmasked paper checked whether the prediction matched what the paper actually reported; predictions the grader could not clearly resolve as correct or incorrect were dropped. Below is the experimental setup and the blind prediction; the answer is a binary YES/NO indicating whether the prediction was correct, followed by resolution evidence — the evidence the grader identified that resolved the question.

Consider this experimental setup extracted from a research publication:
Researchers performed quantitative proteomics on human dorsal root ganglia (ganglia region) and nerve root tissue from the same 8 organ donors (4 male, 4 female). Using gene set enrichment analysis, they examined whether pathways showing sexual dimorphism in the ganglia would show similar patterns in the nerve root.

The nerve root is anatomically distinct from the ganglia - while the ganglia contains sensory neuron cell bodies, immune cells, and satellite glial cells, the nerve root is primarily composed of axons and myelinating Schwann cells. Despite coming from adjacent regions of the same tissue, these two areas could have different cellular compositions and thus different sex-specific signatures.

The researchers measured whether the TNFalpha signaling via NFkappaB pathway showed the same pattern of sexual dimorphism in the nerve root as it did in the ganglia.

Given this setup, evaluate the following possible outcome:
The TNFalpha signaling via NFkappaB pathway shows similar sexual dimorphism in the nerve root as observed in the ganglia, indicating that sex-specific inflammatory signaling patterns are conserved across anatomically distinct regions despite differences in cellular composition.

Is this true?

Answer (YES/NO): NO